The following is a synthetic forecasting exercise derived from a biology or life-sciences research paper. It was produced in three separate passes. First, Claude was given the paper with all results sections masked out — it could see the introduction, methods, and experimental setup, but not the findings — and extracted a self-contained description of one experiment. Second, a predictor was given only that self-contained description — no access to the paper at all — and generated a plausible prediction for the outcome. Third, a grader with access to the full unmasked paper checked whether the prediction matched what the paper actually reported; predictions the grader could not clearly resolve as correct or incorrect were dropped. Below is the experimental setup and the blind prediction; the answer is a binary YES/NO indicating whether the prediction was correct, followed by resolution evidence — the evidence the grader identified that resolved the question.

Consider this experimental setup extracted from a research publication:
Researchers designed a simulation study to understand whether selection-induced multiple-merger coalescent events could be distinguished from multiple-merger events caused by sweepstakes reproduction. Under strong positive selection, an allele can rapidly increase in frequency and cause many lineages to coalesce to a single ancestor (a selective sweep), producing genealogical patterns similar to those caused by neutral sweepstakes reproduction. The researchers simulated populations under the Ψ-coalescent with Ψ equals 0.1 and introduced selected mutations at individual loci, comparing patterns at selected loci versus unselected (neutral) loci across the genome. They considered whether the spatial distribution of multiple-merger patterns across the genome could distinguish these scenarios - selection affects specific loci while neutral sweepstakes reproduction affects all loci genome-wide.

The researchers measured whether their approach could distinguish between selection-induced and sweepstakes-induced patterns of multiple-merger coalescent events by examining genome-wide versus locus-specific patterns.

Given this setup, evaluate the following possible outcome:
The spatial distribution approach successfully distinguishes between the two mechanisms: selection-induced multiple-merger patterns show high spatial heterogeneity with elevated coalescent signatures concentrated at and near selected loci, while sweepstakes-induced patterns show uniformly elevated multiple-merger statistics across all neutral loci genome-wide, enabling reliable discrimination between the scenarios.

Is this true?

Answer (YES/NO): YES